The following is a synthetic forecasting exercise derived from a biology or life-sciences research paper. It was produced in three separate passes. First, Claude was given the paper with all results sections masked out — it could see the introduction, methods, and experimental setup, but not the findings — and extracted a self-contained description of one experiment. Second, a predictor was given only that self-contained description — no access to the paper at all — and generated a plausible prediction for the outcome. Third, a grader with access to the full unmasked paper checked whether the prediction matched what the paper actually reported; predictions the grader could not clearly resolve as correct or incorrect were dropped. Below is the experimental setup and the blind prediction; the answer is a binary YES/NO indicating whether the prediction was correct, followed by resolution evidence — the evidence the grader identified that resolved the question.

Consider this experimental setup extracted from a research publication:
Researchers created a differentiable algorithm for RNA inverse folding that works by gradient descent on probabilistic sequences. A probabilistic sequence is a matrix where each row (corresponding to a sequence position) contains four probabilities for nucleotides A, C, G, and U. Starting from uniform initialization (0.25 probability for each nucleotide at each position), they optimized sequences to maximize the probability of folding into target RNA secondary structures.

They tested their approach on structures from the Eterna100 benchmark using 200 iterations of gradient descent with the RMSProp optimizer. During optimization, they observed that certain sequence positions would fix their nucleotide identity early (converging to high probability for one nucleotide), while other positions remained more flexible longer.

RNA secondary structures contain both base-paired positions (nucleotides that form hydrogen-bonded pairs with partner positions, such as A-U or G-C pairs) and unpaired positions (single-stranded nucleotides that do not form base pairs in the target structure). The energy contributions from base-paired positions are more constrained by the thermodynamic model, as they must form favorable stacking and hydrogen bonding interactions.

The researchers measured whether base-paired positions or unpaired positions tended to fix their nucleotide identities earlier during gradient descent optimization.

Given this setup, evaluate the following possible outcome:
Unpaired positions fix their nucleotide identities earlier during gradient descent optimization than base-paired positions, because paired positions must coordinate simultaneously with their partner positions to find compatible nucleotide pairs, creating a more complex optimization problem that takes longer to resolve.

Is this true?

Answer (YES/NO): NO